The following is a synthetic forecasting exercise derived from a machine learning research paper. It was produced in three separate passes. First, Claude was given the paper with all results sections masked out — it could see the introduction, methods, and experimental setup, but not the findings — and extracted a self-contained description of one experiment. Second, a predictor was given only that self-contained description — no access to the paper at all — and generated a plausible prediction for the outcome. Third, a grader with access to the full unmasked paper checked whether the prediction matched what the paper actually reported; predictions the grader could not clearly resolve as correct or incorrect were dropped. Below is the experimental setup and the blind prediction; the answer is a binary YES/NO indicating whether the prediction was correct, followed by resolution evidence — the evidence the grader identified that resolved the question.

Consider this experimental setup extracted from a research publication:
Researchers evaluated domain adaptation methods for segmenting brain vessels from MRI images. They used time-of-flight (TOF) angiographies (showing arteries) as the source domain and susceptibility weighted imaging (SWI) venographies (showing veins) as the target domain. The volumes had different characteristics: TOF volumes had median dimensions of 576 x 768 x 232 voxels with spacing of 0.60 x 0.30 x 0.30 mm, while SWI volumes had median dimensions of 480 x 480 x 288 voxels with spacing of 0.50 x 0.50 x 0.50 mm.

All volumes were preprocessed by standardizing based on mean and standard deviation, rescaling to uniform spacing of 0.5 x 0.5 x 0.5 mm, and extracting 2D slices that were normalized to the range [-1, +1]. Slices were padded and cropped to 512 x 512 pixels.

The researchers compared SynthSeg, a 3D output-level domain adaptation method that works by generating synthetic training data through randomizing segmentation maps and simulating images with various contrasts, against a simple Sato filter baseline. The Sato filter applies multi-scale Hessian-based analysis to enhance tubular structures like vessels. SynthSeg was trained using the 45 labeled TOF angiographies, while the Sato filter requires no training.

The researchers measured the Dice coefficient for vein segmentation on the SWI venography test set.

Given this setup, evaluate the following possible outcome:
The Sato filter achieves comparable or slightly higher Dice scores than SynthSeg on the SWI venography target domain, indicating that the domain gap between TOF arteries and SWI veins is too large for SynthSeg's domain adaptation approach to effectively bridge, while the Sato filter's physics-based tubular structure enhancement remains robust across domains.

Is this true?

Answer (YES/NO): YES